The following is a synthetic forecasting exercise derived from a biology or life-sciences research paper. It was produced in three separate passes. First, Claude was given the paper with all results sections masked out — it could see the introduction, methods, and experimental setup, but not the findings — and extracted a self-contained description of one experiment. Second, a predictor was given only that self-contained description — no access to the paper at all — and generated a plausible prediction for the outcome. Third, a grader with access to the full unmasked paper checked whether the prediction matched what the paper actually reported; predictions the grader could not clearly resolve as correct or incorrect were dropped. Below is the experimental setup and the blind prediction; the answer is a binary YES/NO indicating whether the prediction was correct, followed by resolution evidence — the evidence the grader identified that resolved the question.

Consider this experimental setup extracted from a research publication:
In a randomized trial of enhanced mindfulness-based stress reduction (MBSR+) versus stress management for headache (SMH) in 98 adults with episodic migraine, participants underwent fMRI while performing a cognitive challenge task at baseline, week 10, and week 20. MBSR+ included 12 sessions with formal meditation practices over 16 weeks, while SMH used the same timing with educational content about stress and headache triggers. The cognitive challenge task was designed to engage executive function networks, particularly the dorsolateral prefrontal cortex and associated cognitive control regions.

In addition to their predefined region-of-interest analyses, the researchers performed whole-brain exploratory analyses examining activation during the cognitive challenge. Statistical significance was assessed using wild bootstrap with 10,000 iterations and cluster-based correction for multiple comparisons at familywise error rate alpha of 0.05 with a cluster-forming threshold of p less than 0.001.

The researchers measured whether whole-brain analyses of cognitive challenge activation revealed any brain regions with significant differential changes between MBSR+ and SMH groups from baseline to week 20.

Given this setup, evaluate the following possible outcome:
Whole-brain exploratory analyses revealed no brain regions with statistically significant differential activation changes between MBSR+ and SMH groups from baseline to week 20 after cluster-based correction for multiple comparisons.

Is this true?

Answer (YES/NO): NO